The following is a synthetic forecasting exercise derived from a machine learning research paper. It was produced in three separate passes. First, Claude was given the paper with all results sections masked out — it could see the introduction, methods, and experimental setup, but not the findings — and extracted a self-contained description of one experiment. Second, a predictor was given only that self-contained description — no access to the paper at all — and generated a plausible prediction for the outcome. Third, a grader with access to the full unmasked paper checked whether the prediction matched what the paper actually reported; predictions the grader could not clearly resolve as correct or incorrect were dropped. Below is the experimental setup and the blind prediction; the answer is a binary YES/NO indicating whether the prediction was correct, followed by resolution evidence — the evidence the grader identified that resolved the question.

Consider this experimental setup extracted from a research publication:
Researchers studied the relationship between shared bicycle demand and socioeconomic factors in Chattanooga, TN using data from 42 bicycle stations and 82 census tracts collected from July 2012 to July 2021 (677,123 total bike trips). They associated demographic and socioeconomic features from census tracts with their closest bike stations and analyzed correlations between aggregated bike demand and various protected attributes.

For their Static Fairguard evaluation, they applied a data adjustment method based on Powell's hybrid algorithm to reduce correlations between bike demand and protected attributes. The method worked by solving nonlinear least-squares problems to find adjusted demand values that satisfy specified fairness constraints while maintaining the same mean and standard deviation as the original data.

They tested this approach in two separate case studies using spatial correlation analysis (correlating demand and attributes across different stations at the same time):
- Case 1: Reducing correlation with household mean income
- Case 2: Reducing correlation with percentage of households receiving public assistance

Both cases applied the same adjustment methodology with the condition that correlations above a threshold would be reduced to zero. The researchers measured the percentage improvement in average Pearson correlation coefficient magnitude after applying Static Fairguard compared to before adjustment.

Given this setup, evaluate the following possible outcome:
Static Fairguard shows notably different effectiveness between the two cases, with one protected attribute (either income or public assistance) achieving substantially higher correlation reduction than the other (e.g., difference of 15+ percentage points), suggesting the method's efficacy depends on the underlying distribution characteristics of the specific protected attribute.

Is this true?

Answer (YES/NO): YES